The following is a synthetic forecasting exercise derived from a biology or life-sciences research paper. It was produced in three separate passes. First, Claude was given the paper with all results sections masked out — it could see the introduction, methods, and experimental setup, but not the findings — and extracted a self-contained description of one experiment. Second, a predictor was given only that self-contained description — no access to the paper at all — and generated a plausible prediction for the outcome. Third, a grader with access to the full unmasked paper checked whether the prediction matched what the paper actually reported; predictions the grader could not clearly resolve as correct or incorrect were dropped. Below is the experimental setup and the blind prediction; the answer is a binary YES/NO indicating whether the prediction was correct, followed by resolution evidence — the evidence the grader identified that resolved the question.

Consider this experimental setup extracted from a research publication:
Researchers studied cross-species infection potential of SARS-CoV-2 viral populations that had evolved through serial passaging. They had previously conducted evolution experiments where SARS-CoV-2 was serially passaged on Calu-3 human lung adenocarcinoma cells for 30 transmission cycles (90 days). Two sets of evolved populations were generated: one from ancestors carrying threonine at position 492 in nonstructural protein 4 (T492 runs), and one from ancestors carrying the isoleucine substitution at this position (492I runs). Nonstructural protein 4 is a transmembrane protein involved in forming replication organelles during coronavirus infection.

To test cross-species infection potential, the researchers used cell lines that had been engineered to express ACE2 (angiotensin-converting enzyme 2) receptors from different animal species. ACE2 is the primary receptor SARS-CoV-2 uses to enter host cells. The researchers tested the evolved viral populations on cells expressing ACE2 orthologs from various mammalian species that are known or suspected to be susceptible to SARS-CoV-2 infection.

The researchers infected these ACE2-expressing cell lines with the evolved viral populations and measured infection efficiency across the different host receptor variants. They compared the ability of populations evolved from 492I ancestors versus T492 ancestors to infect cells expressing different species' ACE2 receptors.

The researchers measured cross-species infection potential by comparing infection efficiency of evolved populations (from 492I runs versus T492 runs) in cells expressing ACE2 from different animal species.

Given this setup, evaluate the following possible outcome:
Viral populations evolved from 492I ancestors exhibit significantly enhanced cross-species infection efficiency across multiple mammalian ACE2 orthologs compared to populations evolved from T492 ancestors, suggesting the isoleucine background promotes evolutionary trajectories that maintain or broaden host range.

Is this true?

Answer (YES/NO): YES